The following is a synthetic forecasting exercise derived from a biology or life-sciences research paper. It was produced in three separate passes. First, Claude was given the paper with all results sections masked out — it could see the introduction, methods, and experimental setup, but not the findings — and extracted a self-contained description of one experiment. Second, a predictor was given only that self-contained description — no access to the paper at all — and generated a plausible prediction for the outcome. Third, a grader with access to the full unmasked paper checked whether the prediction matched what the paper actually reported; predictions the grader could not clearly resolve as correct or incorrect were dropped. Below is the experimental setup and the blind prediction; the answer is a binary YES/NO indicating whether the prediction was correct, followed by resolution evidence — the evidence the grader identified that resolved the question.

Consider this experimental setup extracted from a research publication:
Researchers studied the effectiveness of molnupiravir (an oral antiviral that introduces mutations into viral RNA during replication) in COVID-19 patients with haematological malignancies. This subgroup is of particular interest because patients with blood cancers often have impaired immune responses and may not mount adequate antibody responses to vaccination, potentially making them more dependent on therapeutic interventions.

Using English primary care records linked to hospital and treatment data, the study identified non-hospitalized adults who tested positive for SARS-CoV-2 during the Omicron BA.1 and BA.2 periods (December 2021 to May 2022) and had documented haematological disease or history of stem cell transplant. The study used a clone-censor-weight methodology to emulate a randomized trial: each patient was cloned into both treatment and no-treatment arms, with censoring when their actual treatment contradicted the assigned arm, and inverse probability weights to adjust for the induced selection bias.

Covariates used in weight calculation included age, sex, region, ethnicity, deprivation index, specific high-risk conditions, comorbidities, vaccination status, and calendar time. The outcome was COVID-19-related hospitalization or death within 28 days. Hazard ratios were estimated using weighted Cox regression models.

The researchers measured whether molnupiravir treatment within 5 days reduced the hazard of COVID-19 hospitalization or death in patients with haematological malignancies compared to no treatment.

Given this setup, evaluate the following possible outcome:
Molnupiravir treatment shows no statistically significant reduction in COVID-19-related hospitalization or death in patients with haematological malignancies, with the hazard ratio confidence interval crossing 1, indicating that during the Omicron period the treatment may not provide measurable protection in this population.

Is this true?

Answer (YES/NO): YES